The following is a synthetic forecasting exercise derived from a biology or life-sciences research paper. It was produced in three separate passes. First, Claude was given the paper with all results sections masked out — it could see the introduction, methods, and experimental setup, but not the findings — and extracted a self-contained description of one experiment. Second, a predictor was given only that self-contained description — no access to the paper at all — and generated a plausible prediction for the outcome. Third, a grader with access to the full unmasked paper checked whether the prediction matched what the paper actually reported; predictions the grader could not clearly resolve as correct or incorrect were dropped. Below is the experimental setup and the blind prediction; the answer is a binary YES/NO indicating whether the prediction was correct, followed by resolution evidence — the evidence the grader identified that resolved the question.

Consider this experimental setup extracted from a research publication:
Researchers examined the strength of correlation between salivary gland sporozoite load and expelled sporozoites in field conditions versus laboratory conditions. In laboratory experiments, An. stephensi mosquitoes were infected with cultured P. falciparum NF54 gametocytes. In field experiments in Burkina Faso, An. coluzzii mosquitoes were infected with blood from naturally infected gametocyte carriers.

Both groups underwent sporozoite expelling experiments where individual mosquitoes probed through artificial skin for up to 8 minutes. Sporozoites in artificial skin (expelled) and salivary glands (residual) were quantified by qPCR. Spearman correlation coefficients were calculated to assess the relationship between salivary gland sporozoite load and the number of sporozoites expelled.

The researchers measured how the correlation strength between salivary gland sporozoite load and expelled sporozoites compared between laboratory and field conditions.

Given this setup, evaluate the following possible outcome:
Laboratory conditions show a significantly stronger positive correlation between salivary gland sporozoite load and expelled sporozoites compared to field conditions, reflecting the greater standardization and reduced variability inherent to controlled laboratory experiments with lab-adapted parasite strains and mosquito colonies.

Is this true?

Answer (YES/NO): NO